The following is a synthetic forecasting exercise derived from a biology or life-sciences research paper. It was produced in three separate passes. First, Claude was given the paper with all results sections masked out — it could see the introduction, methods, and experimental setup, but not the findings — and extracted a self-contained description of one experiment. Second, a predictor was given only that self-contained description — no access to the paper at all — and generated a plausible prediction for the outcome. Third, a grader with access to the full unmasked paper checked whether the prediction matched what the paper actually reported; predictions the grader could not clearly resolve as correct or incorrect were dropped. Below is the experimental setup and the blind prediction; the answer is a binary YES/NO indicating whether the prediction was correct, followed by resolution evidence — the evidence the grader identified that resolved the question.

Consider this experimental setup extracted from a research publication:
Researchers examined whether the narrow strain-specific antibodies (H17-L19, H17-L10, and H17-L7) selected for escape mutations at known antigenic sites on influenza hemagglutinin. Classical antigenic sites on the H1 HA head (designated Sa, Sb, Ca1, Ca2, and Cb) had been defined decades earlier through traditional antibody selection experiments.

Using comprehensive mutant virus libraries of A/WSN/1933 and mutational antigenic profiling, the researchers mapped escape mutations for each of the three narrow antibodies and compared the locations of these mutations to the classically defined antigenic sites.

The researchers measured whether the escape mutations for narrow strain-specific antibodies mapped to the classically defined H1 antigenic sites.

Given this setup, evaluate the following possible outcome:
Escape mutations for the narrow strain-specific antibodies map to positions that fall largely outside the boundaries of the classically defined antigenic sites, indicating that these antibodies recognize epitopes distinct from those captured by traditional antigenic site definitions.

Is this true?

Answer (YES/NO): NO